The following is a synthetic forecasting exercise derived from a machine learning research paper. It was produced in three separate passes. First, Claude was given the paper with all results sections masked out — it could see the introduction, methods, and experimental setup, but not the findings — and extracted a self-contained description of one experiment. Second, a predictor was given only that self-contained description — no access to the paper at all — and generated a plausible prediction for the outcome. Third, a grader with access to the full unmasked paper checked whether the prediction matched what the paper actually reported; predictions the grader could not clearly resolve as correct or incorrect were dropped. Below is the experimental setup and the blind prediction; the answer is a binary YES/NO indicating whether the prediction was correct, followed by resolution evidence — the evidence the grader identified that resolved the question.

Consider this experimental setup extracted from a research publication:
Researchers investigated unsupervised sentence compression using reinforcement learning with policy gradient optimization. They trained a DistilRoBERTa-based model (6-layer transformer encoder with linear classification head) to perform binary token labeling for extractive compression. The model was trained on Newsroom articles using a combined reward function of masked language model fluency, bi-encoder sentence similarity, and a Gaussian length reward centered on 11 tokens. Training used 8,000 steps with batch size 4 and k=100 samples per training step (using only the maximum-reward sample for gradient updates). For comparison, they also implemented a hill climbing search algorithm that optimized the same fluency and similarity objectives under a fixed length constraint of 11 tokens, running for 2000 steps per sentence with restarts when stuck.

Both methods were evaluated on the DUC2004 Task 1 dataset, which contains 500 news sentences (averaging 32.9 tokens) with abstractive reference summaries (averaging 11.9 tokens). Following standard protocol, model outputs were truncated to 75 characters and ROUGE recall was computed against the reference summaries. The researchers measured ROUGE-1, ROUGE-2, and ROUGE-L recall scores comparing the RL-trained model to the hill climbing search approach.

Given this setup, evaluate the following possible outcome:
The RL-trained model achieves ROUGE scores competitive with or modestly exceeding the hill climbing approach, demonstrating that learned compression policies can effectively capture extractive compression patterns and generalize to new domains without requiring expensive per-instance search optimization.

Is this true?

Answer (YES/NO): NO